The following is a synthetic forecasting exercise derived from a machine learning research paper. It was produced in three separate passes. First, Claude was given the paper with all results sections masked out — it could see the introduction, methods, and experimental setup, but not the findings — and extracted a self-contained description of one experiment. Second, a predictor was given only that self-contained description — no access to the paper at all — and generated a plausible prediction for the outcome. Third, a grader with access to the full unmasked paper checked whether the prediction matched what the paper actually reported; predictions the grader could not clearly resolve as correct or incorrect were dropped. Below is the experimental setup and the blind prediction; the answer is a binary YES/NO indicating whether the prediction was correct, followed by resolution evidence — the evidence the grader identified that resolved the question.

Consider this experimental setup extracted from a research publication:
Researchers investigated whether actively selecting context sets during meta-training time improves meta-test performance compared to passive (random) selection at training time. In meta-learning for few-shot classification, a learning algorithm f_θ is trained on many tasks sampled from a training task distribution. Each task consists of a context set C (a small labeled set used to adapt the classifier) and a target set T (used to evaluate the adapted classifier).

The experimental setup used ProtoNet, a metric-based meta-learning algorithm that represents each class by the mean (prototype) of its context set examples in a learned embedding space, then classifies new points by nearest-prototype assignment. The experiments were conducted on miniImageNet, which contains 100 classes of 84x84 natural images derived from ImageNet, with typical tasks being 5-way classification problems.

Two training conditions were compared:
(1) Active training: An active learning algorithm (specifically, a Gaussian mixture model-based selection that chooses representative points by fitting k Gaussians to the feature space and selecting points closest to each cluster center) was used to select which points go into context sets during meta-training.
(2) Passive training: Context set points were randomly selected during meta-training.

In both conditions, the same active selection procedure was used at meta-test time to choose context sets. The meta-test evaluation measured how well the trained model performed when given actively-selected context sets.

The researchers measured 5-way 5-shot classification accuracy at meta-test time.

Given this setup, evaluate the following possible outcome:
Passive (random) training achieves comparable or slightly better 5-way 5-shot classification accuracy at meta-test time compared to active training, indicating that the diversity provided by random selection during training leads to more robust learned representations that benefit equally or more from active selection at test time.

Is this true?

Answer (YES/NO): YES